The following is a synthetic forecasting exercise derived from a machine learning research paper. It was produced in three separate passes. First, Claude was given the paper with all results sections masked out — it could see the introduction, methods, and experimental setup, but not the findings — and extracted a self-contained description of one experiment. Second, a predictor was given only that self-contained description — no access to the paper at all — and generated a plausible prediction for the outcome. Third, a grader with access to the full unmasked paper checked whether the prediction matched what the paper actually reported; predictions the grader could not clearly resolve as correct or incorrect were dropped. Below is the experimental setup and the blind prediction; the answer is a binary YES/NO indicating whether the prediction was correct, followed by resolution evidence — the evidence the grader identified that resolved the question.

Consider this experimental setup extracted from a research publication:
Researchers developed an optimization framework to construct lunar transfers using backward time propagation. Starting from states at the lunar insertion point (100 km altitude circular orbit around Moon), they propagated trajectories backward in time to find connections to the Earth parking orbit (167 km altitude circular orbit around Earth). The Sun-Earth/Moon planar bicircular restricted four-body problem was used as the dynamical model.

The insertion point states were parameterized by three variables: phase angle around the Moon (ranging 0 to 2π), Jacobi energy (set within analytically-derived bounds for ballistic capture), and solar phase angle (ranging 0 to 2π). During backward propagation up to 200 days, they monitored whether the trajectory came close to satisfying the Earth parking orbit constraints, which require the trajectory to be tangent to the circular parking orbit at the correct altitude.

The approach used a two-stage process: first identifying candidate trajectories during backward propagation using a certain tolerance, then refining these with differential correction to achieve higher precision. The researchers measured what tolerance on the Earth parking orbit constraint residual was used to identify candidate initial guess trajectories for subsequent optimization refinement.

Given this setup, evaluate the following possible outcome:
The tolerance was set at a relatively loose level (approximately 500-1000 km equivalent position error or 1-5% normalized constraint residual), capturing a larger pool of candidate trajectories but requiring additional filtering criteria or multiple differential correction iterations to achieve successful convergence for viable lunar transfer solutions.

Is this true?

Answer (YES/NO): NO